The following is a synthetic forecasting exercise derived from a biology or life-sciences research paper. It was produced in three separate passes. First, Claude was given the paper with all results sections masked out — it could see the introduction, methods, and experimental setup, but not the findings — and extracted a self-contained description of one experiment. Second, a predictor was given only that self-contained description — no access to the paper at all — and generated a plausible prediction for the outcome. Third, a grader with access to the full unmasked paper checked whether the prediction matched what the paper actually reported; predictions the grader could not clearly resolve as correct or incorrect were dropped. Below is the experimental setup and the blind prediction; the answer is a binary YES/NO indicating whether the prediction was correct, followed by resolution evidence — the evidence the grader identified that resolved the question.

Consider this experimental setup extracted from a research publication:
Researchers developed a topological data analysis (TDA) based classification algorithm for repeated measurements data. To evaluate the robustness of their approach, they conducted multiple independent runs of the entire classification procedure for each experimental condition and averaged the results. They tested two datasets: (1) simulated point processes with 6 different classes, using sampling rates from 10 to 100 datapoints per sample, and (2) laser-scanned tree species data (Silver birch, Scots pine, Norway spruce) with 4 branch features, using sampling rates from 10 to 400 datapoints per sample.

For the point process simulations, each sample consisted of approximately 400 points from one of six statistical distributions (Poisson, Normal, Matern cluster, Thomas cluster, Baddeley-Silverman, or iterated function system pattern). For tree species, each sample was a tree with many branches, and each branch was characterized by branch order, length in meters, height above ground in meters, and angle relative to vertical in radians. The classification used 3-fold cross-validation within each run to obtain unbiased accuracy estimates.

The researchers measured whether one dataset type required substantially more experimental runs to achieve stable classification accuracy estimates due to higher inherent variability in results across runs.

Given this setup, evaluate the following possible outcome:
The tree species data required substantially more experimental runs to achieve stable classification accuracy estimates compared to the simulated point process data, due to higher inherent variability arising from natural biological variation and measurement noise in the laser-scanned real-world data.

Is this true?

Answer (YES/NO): YES